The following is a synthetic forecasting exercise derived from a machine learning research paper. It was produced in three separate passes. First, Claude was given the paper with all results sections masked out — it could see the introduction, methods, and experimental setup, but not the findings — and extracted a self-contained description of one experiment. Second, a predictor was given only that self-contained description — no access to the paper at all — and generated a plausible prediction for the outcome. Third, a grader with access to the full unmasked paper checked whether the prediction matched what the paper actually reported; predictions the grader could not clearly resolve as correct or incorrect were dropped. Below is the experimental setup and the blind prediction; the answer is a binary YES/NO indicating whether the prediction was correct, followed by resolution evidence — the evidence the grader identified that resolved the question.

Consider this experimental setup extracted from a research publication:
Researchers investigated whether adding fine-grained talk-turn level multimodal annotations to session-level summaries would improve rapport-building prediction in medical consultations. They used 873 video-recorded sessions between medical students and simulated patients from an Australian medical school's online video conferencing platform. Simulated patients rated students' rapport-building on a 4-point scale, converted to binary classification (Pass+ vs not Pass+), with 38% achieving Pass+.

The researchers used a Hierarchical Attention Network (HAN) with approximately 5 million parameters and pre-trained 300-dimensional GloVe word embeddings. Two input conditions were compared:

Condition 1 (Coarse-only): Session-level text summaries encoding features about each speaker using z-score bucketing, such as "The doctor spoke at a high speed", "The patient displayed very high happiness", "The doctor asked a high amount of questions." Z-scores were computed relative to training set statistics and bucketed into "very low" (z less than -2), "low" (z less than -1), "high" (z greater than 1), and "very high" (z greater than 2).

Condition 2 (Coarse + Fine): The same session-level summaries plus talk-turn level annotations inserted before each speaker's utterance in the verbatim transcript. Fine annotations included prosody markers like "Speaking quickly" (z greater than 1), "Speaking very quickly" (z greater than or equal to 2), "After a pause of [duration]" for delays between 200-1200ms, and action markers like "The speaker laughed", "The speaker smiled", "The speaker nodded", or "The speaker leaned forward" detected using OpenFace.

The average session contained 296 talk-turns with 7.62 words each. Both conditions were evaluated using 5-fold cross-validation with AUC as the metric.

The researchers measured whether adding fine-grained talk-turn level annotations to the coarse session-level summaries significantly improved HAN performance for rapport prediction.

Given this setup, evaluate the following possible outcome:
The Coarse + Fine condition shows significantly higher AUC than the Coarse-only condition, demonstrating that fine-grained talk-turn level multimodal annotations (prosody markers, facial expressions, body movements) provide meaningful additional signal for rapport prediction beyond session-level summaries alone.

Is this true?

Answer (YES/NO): NO